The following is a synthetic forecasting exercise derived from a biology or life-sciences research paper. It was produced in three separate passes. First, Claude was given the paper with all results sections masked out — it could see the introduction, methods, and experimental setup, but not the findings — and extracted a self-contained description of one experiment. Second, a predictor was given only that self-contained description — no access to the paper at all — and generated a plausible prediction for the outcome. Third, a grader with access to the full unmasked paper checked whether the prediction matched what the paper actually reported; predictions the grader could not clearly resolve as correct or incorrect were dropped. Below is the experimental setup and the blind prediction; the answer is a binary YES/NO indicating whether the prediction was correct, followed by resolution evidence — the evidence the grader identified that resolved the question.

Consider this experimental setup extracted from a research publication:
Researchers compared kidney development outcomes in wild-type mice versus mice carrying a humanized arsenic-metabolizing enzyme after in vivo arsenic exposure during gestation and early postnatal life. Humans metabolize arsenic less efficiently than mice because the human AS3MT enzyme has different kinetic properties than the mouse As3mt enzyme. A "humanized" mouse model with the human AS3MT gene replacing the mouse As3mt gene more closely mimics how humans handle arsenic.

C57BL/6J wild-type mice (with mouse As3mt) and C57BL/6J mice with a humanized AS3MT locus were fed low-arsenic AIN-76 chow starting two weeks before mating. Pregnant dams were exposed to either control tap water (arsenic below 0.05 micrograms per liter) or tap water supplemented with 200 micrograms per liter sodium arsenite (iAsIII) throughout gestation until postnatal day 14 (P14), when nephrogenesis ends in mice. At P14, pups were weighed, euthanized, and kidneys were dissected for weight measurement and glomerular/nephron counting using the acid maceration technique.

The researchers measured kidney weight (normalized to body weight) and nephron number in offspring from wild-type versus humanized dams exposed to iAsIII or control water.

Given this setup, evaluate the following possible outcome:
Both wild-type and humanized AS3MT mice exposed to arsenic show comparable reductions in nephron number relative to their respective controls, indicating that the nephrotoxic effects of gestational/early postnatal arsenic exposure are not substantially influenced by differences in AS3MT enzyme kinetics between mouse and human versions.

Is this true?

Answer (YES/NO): NO